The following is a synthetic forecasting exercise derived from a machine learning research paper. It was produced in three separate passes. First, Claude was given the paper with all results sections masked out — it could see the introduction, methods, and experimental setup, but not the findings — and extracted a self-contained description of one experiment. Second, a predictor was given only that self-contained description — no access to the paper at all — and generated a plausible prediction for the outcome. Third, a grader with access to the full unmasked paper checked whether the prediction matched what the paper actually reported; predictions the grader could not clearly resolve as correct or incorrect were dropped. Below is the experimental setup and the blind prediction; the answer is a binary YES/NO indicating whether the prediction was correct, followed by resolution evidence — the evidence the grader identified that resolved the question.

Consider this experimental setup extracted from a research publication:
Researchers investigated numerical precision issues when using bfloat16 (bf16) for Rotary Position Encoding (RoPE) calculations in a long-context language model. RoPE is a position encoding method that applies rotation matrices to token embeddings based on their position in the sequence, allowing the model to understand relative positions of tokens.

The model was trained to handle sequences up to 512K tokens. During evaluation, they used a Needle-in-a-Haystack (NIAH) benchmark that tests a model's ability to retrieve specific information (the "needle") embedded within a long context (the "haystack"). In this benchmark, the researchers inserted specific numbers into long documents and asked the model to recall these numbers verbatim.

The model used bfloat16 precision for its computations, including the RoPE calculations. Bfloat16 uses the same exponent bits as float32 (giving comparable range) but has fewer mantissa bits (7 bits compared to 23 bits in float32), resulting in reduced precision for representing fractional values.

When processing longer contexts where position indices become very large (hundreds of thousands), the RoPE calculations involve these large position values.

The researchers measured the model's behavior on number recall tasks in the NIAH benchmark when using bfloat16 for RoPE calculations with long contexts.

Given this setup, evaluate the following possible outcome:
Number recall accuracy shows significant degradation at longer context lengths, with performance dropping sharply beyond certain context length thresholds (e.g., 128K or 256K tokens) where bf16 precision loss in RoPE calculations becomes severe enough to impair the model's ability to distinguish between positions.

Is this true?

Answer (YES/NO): NO